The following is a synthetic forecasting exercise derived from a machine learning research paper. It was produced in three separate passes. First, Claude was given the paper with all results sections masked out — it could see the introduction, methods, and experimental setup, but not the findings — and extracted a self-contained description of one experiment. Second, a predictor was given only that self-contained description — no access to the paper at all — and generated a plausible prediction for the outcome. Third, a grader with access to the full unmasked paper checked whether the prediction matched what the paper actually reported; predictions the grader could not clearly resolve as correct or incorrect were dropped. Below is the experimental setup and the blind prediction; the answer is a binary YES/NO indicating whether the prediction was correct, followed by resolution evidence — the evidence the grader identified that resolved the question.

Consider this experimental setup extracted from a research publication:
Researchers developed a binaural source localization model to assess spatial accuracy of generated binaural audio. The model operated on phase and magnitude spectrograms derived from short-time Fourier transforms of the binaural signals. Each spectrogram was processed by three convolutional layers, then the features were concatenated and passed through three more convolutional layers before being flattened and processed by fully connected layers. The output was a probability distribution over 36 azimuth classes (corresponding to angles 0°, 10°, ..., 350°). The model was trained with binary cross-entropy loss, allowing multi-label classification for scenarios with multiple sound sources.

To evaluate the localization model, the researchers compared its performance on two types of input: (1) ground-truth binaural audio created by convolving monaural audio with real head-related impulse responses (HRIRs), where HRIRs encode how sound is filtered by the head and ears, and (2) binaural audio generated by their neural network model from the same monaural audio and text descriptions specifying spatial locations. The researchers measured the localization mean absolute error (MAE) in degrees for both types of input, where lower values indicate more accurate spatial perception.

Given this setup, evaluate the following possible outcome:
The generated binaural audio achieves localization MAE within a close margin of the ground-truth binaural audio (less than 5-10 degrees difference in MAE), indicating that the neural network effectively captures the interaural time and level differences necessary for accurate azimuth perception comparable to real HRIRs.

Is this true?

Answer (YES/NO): YES